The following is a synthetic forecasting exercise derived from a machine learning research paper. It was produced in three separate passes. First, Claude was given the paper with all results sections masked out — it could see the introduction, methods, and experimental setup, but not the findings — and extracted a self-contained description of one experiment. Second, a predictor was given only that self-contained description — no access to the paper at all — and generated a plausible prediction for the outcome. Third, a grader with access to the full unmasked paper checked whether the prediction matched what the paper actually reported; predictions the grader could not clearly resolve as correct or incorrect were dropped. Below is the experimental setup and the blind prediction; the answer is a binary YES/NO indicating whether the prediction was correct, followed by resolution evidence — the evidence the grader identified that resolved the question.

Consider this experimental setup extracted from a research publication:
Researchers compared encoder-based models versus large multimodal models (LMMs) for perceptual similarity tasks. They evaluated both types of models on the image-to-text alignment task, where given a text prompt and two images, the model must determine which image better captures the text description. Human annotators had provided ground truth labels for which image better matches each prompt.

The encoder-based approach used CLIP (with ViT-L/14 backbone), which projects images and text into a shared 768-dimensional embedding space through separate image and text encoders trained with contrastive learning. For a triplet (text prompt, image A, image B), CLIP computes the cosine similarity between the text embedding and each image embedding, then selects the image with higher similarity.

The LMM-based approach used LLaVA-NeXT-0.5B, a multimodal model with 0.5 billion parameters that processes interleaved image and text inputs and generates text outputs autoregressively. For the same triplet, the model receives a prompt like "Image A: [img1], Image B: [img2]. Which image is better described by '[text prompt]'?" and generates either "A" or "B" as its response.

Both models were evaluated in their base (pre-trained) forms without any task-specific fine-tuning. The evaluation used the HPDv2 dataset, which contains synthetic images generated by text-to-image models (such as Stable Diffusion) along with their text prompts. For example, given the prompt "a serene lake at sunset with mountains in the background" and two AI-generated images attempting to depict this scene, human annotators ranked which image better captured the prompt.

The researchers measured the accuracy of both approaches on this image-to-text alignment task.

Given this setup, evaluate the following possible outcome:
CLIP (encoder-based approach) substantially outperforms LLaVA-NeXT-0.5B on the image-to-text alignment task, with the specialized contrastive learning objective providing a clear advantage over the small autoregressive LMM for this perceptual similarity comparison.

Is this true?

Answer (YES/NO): YES